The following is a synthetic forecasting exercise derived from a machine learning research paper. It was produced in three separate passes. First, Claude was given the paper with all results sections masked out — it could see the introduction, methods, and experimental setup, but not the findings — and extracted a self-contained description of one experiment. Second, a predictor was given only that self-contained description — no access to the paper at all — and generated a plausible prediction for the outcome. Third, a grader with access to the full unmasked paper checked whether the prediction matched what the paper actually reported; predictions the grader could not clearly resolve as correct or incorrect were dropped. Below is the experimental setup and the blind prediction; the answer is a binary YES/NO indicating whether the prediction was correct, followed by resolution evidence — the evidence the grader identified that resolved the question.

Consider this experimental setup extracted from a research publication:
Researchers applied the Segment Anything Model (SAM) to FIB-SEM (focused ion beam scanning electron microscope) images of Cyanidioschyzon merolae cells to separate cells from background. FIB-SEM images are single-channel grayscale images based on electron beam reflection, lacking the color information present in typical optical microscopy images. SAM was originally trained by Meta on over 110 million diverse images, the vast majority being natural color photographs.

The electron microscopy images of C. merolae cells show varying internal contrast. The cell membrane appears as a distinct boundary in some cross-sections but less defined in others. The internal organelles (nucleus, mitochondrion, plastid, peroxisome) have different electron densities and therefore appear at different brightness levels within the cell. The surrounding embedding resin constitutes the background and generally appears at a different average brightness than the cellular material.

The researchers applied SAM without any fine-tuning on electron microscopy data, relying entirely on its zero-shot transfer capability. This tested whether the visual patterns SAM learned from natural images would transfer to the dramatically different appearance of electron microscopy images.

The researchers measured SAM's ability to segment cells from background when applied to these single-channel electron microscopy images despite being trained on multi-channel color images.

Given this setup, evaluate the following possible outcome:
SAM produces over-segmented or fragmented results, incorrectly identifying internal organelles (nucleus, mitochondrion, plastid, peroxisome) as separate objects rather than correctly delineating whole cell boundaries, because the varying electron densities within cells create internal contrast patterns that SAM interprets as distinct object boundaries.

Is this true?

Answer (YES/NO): NO